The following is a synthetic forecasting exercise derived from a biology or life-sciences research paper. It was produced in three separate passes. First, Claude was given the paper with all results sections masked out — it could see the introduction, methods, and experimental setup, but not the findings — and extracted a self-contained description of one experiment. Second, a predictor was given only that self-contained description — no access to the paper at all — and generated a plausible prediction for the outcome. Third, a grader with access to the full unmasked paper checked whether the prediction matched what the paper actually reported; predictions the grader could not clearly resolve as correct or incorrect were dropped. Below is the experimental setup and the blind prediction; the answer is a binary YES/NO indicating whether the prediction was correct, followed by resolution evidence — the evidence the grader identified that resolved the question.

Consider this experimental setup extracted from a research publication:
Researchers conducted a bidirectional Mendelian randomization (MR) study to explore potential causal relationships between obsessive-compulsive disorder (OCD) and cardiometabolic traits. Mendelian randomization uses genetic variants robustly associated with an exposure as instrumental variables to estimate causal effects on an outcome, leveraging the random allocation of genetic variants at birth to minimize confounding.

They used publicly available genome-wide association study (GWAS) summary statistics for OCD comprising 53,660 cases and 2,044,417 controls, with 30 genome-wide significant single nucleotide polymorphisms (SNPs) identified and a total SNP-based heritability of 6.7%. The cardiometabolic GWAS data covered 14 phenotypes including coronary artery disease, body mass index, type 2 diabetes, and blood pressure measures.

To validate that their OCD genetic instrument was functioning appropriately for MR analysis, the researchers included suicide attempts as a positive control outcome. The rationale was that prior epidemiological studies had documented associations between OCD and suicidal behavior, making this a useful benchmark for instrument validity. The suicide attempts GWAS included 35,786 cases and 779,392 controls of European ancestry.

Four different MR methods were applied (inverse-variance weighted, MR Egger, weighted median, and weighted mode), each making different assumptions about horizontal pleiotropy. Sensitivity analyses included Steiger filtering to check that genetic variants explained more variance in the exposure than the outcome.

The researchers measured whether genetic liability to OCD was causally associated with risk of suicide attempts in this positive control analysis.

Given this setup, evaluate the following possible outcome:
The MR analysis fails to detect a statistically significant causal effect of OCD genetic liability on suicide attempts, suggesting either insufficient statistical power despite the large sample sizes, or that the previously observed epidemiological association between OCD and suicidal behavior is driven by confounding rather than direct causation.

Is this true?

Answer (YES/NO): NO